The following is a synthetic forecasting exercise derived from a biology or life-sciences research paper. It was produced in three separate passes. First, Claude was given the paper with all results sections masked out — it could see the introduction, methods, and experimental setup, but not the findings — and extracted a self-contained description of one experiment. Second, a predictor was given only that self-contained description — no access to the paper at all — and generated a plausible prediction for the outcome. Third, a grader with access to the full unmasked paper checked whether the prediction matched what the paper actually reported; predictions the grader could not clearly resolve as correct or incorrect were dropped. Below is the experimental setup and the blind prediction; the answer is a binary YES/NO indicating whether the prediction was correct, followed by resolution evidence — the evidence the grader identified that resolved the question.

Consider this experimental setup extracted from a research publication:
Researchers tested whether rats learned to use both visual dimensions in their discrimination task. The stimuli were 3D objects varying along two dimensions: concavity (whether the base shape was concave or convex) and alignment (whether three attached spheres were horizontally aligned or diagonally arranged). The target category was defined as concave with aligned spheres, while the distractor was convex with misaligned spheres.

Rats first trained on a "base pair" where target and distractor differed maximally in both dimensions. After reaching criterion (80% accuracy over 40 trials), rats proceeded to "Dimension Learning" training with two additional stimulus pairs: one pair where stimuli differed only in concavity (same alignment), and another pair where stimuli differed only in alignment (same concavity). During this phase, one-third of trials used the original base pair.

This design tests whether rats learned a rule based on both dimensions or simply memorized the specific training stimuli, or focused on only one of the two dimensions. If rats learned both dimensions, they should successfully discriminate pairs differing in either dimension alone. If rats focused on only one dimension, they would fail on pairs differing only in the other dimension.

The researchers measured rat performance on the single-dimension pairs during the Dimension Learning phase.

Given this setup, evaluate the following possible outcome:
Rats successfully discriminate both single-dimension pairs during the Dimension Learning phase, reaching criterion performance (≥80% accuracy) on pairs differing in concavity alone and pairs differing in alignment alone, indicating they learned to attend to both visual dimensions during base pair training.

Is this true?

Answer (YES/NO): NO